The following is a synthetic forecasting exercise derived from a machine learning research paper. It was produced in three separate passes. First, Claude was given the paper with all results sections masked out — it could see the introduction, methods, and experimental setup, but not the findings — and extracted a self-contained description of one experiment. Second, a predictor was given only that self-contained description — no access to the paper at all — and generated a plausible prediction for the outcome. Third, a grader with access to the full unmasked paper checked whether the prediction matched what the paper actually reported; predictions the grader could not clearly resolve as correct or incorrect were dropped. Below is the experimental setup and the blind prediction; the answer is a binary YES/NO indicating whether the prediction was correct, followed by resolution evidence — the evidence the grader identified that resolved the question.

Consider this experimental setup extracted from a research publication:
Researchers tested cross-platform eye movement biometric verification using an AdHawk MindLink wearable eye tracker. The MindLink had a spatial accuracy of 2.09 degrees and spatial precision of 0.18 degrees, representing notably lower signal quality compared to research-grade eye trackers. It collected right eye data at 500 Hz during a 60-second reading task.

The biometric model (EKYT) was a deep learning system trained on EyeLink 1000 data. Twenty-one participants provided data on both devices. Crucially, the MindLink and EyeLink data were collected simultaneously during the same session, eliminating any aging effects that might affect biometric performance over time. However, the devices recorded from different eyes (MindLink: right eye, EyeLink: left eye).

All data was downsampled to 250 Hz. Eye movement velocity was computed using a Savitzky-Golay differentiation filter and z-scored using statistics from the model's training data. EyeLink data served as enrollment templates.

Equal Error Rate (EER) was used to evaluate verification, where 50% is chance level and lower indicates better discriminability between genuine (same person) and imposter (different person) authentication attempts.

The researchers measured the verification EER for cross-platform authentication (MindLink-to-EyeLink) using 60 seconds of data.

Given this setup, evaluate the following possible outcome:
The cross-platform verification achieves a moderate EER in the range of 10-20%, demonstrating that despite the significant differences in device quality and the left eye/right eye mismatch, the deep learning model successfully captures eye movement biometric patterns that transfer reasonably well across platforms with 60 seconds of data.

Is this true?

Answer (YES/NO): NO